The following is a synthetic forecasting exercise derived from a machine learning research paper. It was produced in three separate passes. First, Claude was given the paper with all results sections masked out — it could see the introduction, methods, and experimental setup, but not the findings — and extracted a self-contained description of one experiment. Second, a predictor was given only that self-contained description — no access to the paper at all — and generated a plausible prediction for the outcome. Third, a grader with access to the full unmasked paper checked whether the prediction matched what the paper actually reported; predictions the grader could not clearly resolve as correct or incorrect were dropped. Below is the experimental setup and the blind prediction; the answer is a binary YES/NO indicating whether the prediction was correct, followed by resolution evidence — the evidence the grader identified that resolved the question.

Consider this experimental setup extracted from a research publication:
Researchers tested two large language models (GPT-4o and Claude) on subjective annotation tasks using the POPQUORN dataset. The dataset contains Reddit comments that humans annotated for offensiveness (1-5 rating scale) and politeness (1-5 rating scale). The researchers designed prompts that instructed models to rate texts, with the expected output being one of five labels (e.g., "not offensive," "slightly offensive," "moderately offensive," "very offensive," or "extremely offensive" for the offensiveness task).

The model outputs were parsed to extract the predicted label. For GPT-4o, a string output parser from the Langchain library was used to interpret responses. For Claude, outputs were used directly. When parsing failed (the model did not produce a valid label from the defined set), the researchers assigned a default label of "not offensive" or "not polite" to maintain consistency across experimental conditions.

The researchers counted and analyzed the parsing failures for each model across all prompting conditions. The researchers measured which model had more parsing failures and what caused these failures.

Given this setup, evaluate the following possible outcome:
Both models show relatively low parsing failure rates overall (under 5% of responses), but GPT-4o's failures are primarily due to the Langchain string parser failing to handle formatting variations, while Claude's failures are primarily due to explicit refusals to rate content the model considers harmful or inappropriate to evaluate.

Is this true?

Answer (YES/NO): NO